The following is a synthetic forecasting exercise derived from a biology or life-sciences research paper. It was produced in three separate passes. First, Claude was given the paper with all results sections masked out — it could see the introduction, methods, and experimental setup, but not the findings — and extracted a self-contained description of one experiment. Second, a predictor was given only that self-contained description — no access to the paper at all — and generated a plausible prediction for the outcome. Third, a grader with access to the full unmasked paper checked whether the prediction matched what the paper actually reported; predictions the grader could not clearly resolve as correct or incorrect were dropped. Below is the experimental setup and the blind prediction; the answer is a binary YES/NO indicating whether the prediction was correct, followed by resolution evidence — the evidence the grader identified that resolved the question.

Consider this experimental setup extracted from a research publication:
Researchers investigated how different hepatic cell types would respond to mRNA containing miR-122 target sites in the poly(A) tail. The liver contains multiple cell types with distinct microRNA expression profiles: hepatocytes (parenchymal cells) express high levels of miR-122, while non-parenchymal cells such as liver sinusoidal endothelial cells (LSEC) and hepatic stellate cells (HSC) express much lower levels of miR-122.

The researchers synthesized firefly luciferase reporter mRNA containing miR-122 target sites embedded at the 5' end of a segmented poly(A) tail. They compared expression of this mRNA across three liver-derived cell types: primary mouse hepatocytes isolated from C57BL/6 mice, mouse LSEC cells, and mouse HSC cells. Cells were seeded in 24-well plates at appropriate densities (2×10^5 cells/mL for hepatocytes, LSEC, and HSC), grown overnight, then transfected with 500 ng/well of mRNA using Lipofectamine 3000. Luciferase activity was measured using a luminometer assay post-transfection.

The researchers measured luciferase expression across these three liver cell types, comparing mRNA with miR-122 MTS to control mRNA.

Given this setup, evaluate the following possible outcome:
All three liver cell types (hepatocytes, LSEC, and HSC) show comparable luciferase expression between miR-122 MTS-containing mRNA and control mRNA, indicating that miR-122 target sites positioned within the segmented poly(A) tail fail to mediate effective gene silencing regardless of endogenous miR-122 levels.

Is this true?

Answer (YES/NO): NO